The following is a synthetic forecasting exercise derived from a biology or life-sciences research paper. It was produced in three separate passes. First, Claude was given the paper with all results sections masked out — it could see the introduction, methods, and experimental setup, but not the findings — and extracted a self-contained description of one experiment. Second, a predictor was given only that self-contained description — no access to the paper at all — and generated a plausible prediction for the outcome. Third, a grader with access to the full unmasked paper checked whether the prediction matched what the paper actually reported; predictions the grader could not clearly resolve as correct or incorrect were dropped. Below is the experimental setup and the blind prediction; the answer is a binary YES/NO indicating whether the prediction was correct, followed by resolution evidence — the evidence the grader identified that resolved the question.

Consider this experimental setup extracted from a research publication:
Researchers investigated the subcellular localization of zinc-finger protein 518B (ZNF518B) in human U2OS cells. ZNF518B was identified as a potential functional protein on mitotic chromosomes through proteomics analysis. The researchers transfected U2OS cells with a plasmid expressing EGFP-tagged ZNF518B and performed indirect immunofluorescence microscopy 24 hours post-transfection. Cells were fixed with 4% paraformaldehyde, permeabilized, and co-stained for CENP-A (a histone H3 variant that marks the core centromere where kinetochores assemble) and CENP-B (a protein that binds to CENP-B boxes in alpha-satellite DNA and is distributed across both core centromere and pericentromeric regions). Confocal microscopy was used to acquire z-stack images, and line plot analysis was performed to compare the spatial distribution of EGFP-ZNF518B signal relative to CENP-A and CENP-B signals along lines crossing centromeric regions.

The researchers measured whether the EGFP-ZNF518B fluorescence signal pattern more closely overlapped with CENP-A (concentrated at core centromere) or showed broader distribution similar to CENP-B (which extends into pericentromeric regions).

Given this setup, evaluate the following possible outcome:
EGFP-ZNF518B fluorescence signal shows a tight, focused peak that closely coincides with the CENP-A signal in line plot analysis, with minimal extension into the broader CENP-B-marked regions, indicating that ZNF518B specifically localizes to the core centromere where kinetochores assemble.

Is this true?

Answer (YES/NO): NO